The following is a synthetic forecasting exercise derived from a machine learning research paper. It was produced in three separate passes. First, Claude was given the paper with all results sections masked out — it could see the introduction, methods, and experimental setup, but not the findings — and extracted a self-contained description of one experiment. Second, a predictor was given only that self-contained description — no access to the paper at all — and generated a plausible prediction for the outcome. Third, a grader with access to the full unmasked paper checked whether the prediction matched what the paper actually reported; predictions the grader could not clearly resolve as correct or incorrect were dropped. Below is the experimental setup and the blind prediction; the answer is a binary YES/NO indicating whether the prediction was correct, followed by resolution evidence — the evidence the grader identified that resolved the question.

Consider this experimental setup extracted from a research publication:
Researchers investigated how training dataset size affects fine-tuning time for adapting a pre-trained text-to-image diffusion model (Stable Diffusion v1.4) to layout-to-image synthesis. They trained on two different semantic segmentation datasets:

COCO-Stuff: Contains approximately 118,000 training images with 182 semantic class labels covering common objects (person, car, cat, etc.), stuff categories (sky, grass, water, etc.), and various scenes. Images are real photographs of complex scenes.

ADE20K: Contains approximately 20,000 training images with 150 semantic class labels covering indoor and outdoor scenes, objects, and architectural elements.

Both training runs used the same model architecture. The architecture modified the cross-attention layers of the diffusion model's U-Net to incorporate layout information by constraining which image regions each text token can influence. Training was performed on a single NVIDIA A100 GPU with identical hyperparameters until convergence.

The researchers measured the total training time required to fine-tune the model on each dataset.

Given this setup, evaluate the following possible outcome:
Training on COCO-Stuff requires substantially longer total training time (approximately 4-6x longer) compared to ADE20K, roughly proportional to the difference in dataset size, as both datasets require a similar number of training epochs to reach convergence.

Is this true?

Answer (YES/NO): NO